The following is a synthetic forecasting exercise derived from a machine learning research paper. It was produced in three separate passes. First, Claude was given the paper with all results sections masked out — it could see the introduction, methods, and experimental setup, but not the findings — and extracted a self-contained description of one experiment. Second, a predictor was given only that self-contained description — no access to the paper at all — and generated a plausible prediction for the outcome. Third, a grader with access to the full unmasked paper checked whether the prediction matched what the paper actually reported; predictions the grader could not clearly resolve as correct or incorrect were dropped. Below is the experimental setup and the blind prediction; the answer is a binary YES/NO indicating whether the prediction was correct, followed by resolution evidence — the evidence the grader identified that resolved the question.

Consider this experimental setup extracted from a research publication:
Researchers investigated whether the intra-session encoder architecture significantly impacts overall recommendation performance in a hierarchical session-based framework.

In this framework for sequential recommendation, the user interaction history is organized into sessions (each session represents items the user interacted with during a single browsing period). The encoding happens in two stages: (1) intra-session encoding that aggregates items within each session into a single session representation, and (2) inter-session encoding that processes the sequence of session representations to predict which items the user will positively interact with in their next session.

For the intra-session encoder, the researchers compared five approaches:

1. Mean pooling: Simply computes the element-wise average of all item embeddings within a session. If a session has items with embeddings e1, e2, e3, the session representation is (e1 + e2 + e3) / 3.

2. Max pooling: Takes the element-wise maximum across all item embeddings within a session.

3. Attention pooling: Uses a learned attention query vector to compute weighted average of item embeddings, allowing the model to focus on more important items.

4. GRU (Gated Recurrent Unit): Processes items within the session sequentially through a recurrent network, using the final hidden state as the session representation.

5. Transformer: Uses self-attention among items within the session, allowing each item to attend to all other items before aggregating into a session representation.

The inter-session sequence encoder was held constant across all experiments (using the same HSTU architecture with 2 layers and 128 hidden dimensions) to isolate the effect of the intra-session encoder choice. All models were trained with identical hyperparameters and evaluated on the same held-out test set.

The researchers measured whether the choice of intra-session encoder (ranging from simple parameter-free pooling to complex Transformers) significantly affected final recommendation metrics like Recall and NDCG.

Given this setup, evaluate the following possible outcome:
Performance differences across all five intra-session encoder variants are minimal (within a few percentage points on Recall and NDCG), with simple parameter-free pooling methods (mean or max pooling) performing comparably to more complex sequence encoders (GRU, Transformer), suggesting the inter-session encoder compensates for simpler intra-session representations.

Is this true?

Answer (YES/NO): NO